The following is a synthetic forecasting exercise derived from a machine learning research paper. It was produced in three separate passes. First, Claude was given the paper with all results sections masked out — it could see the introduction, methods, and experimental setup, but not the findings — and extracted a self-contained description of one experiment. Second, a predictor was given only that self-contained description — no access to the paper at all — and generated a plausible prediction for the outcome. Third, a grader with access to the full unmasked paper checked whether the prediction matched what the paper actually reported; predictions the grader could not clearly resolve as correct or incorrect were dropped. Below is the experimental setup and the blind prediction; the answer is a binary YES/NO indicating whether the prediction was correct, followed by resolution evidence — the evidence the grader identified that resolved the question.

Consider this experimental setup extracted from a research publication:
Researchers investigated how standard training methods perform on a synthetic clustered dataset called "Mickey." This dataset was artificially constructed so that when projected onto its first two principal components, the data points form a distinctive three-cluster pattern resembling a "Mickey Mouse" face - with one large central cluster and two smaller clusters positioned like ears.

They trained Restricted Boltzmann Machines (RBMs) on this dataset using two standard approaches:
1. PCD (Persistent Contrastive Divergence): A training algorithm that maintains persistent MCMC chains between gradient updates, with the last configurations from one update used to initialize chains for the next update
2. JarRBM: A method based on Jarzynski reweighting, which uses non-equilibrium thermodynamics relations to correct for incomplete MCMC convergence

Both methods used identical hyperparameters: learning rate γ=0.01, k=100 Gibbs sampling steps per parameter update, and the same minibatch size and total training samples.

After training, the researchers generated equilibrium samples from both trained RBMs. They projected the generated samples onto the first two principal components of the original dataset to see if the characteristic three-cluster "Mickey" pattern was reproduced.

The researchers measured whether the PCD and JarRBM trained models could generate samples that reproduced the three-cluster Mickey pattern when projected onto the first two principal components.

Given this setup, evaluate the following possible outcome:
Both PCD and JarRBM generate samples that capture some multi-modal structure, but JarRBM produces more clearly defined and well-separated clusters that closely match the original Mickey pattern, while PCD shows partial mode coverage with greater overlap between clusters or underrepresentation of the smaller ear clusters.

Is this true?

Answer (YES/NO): NO